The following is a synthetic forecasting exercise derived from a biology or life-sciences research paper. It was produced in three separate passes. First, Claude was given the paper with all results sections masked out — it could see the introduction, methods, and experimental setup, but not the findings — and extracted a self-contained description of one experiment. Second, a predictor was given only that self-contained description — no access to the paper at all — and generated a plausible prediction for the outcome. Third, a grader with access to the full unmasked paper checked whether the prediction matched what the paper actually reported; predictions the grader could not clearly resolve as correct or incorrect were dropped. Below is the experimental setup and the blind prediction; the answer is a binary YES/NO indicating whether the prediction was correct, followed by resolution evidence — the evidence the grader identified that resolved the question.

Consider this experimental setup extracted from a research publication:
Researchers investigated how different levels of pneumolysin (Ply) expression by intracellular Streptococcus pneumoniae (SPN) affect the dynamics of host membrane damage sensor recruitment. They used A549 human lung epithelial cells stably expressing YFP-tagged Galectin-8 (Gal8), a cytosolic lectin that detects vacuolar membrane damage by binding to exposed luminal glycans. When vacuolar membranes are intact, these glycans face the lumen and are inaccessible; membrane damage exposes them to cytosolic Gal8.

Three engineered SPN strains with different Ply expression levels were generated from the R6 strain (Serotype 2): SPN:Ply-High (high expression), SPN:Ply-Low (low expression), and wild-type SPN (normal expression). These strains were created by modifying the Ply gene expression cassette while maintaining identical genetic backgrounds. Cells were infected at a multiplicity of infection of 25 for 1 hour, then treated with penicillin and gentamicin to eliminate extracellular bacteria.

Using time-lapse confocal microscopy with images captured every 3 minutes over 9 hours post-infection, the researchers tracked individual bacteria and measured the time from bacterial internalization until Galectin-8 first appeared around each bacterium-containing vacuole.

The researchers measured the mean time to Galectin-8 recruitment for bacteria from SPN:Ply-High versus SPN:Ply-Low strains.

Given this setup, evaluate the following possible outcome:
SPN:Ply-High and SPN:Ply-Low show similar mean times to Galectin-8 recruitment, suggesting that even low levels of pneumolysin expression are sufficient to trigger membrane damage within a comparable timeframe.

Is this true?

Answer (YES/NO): NO